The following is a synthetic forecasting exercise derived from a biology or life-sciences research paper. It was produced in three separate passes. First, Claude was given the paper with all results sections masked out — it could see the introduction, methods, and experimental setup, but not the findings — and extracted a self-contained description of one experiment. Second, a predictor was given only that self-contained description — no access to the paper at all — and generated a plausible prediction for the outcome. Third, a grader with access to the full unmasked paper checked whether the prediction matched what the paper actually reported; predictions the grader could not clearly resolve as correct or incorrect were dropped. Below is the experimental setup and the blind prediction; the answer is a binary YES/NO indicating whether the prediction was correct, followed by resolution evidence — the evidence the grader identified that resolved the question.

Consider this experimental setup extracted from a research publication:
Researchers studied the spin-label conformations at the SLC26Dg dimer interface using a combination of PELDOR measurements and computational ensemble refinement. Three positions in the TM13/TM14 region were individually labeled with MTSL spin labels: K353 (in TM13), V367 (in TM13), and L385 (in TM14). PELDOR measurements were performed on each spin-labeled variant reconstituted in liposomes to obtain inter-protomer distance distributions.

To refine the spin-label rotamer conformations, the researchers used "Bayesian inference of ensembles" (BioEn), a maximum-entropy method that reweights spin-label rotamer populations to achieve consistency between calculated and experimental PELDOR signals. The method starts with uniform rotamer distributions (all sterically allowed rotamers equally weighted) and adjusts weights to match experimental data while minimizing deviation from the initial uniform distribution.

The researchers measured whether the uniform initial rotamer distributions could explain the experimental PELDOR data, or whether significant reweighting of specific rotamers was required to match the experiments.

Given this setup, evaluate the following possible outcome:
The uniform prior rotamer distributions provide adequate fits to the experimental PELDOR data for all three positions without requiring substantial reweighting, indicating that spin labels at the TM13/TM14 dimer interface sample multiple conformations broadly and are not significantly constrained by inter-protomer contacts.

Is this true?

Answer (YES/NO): NO